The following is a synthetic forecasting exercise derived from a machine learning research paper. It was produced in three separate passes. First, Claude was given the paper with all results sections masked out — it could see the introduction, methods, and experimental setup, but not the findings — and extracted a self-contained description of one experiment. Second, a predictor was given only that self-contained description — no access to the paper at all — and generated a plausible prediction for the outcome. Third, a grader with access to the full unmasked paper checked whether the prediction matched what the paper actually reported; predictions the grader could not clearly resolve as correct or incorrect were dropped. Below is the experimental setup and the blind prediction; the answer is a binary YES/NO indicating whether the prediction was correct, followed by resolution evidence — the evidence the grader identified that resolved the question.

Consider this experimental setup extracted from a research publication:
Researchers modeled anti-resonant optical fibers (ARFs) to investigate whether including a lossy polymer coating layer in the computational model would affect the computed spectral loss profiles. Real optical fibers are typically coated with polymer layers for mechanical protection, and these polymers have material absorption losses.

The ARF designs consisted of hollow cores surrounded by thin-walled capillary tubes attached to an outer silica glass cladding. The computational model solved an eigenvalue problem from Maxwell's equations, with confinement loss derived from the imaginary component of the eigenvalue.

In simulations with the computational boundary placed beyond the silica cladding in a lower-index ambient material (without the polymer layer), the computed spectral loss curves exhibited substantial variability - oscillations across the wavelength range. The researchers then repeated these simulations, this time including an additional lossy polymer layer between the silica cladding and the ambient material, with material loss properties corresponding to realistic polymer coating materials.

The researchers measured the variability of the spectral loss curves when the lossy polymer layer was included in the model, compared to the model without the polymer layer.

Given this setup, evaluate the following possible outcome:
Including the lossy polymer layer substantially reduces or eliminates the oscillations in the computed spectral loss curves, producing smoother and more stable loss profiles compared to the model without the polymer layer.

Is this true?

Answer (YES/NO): YES